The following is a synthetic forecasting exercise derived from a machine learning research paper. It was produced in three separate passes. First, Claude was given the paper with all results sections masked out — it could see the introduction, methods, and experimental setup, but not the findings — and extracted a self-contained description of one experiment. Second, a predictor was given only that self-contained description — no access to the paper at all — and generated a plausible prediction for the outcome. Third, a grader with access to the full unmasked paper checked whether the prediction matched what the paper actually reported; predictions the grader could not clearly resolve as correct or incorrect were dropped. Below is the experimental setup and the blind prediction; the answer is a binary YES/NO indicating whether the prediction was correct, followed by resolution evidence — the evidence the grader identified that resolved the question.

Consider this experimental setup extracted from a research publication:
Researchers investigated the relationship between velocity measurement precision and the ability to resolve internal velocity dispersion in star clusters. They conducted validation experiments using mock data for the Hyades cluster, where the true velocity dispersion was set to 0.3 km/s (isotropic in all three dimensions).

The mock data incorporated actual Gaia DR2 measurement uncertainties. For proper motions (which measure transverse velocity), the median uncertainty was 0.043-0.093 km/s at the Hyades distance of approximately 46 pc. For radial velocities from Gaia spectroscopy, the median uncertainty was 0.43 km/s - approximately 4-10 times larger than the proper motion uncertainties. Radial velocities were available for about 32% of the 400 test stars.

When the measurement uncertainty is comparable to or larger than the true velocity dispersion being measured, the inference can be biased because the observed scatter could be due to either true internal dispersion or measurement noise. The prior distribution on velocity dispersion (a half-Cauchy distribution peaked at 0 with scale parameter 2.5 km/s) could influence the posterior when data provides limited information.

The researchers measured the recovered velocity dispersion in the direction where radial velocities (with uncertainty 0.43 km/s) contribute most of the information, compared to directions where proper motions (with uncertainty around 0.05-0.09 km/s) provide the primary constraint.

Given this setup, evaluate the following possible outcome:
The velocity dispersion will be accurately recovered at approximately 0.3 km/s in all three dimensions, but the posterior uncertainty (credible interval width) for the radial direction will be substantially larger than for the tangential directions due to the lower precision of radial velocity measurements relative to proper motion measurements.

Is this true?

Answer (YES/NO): NO